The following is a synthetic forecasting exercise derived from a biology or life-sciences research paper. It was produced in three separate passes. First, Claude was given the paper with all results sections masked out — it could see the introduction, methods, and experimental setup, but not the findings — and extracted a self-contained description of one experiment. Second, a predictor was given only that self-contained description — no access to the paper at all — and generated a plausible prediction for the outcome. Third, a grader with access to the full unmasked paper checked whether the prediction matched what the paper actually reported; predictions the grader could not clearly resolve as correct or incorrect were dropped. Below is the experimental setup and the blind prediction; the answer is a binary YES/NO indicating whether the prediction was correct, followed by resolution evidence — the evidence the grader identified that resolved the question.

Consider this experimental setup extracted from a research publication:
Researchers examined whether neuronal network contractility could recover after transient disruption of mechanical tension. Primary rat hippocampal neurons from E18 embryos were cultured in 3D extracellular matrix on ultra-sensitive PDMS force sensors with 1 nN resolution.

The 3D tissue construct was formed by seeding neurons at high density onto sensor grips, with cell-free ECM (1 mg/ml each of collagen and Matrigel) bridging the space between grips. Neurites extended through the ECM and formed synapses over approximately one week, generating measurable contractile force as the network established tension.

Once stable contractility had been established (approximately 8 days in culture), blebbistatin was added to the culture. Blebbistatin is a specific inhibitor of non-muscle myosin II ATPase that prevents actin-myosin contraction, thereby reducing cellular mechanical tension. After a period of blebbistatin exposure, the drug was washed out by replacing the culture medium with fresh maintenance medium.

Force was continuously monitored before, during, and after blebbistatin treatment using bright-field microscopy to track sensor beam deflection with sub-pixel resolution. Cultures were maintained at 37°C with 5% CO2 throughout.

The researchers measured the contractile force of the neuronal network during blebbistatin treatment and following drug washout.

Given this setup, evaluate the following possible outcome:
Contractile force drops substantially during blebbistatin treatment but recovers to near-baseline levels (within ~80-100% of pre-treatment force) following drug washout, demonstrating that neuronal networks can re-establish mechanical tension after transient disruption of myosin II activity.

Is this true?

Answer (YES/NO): NO